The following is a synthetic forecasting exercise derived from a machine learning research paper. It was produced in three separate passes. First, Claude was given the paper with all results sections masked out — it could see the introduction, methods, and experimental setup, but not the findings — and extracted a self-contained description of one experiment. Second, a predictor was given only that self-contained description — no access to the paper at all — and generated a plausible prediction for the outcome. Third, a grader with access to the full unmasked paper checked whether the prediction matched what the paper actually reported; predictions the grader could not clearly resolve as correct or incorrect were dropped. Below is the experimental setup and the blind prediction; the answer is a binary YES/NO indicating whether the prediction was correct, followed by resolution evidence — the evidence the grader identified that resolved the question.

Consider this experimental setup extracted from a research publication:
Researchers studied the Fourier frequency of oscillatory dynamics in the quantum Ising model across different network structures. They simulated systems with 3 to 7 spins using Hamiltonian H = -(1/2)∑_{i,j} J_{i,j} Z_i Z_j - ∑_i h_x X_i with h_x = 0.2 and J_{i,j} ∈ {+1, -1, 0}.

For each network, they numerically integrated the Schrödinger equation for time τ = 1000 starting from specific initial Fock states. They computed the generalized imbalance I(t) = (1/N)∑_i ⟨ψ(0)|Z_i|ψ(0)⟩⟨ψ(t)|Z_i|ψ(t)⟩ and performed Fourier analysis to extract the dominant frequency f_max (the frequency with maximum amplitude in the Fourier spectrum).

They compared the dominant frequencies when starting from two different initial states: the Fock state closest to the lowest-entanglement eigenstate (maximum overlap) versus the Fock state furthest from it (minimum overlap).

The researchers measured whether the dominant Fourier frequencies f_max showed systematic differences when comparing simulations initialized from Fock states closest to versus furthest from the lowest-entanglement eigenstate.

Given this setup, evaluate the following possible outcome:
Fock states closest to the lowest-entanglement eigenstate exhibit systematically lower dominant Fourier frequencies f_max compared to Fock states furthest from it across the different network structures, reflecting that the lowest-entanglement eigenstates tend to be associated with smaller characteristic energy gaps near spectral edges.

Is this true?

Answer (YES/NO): YES